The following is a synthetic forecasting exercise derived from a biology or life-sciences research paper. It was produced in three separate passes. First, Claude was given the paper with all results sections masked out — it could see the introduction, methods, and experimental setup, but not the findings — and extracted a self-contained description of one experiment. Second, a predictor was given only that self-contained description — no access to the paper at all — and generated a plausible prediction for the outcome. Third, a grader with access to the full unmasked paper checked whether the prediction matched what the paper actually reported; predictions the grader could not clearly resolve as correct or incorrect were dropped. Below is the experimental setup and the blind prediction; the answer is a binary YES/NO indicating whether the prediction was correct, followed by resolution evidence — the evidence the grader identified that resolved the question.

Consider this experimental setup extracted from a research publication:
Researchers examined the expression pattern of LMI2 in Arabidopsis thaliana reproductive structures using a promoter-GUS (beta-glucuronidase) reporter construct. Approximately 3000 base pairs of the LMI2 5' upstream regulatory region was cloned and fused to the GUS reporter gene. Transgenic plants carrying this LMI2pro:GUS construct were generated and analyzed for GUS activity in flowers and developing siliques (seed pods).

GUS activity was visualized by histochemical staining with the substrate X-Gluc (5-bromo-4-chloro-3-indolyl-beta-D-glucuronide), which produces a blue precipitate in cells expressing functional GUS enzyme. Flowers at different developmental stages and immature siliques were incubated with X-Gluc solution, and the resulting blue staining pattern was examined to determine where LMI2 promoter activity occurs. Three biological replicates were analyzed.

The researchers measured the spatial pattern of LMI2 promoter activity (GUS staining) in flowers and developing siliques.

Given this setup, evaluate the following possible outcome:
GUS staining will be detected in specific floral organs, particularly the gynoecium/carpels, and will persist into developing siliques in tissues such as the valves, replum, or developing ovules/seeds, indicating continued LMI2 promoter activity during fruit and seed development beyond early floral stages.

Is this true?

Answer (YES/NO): YES